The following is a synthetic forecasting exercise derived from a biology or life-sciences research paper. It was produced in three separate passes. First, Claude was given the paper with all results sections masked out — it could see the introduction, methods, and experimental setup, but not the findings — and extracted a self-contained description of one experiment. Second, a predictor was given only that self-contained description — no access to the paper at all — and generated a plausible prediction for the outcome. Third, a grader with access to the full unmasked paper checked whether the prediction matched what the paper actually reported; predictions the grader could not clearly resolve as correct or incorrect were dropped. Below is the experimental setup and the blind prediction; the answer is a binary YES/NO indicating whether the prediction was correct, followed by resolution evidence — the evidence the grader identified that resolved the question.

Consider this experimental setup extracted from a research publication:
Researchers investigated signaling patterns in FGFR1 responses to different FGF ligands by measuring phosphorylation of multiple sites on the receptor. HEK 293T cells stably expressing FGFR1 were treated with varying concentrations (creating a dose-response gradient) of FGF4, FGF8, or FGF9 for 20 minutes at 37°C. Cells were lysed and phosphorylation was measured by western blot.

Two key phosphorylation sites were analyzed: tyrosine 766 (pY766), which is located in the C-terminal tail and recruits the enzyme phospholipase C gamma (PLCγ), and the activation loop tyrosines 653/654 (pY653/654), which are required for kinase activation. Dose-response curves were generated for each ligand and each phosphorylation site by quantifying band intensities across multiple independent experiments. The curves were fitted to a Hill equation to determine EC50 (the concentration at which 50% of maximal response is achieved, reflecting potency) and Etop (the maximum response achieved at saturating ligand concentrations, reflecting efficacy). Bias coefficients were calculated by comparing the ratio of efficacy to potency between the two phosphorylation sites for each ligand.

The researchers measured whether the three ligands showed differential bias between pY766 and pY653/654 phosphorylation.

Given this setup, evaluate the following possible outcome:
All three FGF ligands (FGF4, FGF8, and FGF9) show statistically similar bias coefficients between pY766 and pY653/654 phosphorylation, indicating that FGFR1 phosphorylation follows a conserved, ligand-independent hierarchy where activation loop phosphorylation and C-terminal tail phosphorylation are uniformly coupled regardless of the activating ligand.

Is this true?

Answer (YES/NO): NO